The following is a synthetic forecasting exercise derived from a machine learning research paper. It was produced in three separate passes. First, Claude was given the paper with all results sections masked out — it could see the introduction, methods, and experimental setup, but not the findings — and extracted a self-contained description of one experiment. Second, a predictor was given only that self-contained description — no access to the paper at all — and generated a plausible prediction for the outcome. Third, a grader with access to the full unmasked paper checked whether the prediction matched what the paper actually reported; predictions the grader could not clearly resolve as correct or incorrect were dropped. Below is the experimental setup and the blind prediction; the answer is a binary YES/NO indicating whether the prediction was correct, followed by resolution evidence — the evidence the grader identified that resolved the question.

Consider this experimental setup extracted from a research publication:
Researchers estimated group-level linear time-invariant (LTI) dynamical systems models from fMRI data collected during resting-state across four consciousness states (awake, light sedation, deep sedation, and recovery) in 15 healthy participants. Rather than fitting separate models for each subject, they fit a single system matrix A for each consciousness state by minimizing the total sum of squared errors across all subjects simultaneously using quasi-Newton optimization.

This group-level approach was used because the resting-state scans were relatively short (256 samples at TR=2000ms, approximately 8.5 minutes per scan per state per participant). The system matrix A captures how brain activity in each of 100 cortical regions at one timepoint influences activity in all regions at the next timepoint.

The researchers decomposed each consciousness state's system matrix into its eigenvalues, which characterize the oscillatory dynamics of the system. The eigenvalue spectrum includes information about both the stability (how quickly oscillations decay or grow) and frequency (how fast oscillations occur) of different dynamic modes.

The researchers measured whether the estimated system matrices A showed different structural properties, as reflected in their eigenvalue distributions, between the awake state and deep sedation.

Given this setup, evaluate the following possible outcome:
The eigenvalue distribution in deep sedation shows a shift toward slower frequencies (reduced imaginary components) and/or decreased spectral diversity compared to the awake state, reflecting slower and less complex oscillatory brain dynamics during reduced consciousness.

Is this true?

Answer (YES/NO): NO